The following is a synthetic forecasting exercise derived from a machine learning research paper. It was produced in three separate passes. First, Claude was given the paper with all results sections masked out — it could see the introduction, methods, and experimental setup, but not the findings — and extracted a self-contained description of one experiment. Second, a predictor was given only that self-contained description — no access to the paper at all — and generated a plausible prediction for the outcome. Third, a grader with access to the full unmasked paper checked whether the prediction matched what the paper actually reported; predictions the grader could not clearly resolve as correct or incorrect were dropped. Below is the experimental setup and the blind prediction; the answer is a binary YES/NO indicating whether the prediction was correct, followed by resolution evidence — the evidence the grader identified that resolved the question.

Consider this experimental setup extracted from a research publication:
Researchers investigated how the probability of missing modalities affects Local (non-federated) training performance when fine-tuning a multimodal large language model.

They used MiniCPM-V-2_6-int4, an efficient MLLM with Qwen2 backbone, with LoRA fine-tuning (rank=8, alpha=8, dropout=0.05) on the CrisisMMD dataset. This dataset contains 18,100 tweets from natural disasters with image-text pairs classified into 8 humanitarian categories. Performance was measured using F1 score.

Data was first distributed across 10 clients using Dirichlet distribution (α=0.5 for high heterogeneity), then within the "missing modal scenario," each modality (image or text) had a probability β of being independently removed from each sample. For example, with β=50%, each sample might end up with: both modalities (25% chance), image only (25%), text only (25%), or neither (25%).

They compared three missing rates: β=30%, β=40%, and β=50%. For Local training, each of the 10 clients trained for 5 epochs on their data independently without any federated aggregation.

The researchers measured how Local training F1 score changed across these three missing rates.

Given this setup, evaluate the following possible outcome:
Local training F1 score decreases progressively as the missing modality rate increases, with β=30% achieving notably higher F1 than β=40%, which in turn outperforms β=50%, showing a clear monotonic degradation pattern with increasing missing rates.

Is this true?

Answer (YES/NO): YES